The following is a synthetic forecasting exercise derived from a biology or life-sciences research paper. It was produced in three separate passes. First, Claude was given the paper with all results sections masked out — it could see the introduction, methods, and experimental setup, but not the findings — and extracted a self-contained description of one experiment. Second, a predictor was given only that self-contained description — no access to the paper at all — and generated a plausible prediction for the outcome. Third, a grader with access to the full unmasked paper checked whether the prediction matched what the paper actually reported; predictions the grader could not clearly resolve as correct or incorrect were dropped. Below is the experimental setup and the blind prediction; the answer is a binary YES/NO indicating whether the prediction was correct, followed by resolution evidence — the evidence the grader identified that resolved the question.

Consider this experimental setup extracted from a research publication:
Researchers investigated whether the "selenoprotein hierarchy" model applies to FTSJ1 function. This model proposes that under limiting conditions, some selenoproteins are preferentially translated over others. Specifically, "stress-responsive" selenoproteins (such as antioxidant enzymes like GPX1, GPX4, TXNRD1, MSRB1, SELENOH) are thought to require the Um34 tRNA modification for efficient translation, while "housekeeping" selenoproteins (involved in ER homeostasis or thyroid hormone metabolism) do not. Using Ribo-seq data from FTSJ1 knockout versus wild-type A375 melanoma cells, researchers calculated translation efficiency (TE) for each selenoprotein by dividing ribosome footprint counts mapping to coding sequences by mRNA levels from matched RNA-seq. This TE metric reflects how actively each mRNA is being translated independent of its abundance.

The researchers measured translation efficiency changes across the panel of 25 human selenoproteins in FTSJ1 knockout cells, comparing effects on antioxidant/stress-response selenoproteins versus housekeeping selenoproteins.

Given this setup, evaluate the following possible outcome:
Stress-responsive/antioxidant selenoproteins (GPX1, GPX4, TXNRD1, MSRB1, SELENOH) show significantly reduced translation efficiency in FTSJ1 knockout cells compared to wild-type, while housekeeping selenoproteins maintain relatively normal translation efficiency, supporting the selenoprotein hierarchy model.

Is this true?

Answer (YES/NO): NO